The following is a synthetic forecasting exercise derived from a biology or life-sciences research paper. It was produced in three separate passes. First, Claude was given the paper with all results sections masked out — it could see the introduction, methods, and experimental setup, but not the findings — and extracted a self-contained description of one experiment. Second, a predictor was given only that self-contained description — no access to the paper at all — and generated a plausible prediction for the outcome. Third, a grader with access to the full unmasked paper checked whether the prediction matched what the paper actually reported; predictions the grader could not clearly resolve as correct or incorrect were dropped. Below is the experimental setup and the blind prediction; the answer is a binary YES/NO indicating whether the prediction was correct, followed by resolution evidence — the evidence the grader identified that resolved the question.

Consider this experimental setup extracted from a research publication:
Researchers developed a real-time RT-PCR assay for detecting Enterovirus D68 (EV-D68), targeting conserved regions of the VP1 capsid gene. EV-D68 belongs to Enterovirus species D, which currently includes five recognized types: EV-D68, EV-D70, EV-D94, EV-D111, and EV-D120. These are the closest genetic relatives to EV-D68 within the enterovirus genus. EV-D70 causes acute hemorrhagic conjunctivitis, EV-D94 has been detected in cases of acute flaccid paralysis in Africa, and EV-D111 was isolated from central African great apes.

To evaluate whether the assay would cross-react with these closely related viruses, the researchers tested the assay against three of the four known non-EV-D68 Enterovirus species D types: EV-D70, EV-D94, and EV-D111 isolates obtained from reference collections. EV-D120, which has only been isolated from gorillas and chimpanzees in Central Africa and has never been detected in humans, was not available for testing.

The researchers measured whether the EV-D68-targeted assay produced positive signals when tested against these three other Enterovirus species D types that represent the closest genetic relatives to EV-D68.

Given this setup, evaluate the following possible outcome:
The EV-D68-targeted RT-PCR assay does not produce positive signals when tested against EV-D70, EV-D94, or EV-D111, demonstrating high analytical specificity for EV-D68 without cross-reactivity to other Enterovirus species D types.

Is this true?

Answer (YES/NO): YES